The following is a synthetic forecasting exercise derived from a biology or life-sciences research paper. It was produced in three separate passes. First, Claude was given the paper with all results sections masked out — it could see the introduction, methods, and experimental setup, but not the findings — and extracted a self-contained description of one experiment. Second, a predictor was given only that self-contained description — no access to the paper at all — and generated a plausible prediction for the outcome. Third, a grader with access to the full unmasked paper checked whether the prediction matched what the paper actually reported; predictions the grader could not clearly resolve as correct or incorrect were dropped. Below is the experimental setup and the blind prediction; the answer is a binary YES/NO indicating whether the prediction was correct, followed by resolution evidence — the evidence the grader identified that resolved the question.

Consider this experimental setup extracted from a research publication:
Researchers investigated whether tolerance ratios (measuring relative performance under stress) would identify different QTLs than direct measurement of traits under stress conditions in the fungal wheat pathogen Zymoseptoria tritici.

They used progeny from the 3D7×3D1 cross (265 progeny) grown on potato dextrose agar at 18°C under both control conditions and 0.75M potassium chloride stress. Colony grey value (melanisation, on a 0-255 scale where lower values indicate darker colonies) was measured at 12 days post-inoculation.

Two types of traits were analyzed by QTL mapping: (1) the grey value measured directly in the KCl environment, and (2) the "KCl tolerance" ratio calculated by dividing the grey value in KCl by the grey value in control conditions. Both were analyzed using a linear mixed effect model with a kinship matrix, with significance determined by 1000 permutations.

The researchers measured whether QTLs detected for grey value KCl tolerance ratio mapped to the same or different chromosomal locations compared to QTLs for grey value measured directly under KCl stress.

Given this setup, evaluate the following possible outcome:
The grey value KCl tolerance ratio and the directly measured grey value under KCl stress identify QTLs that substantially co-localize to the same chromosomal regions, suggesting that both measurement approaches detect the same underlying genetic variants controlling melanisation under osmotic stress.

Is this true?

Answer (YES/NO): NO